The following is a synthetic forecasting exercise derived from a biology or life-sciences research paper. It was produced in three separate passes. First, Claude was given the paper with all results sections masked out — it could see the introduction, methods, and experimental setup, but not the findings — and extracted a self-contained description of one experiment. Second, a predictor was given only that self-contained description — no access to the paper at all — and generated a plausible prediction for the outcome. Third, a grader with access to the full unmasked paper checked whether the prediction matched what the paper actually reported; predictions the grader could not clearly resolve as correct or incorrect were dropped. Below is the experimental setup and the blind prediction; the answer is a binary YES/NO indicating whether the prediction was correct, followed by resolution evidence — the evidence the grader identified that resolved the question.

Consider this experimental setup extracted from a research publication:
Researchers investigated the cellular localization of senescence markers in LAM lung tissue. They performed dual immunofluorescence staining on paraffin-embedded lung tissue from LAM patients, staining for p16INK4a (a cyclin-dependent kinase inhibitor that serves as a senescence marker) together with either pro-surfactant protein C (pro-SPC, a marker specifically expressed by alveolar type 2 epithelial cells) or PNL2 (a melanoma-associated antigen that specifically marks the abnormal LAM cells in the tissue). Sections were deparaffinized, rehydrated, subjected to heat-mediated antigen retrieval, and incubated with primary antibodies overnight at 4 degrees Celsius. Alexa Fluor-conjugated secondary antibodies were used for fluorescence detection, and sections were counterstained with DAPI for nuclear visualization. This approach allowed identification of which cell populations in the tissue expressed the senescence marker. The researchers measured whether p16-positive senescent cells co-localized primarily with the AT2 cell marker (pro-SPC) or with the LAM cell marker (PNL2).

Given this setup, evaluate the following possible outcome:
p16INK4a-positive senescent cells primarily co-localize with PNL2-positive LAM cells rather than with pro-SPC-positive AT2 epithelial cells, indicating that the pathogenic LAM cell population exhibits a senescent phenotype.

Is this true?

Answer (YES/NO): NO